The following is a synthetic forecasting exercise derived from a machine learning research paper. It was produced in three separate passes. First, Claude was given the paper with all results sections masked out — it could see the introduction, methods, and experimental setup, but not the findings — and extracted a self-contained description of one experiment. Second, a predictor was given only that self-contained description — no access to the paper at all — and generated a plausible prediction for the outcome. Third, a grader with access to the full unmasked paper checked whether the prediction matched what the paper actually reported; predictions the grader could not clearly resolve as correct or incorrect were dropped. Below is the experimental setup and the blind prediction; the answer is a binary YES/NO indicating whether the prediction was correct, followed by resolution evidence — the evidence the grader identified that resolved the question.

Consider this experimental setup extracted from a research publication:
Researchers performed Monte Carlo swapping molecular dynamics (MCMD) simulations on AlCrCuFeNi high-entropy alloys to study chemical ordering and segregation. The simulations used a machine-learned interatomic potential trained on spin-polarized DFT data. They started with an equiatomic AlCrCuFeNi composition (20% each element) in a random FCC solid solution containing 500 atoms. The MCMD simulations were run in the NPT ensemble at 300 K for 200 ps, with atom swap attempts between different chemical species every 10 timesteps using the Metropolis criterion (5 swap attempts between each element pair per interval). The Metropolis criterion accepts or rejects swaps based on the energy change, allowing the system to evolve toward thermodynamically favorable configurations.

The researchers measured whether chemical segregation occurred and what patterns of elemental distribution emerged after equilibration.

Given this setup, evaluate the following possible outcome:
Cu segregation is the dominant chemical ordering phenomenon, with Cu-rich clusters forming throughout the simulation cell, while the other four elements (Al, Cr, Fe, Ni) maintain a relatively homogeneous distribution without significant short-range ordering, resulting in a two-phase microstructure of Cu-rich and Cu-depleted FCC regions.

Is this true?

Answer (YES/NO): NO